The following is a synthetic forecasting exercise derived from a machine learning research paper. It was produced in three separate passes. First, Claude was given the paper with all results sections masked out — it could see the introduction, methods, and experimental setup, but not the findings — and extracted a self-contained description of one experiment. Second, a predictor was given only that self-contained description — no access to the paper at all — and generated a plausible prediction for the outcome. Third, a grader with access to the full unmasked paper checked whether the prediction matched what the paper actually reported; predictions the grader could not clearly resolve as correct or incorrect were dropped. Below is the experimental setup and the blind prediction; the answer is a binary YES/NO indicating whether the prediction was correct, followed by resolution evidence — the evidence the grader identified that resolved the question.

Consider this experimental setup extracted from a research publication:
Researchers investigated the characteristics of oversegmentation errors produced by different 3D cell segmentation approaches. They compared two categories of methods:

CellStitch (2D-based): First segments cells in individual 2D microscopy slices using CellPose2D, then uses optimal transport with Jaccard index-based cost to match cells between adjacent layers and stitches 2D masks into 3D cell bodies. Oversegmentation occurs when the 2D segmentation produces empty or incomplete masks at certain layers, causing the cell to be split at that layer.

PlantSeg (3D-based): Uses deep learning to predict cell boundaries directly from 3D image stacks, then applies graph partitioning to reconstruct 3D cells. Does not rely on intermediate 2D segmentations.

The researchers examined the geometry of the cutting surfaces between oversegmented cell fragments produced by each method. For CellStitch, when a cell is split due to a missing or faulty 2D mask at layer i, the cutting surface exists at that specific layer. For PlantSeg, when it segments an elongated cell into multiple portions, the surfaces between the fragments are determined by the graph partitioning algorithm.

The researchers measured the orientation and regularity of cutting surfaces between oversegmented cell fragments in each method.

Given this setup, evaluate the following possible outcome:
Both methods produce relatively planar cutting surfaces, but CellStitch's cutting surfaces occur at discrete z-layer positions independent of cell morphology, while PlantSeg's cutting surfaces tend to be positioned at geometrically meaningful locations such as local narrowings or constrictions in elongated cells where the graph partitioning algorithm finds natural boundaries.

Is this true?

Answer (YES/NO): NO